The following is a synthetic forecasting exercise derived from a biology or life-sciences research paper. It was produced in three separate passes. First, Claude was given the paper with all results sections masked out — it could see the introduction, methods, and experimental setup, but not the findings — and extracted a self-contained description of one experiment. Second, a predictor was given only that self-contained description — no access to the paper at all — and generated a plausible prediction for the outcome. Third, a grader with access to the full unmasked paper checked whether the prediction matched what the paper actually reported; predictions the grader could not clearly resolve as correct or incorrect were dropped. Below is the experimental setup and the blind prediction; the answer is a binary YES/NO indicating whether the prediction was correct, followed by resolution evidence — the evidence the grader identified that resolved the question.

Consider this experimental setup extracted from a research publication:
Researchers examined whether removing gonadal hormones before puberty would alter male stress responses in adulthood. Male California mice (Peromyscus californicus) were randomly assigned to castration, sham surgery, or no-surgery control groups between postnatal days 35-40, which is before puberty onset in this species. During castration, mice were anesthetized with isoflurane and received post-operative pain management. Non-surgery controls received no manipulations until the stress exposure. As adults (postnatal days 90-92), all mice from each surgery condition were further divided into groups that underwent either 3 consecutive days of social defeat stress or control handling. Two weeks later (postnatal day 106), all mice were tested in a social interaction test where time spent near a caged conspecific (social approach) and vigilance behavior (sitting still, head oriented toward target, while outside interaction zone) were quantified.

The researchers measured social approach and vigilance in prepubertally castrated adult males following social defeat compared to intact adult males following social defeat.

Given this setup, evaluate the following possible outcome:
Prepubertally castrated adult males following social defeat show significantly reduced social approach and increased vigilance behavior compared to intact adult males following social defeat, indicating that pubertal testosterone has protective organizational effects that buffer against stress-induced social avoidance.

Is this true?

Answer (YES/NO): YES